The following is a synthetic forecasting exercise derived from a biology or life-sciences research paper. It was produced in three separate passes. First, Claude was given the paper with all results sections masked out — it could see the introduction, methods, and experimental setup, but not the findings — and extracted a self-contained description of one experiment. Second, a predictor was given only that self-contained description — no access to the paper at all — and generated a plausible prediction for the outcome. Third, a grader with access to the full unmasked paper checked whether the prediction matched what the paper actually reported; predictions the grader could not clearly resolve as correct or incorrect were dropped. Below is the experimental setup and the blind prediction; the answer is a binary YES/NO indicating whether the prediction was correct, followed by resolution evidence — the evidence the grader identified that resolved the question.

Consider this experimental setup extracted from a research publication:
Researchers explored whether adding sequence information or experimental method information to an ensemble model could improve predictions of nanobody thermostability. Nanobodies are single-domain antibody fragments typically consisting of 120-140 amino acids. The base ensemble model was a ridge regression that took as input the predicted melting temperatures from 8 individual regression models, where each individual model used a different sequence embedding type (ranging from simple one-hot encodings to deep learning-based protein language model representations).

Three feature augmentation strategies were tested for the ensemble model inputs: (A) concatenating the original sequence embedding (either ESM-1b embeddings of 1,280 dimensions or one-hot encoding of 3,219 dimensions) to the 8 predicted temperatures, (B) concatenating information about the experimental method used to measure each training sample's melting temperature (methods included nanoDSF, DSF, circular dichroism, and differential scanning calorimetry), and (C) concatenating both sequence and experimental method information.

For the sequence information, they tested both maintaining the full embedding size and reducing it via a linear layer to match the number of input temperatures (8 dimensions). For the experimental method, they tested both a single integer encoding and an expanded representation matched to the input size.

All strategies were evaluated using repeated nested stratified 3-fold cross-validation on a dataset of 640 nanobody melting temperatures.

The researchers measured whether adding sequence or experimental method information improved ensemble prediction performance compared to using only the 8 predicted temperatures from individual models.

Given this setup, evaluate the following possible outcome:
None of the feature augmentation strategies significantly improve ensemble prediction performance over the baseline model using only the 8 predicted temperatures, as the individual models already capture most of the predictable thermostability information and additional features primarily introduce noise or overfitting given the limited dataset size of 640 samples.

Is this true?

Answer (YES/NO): YES